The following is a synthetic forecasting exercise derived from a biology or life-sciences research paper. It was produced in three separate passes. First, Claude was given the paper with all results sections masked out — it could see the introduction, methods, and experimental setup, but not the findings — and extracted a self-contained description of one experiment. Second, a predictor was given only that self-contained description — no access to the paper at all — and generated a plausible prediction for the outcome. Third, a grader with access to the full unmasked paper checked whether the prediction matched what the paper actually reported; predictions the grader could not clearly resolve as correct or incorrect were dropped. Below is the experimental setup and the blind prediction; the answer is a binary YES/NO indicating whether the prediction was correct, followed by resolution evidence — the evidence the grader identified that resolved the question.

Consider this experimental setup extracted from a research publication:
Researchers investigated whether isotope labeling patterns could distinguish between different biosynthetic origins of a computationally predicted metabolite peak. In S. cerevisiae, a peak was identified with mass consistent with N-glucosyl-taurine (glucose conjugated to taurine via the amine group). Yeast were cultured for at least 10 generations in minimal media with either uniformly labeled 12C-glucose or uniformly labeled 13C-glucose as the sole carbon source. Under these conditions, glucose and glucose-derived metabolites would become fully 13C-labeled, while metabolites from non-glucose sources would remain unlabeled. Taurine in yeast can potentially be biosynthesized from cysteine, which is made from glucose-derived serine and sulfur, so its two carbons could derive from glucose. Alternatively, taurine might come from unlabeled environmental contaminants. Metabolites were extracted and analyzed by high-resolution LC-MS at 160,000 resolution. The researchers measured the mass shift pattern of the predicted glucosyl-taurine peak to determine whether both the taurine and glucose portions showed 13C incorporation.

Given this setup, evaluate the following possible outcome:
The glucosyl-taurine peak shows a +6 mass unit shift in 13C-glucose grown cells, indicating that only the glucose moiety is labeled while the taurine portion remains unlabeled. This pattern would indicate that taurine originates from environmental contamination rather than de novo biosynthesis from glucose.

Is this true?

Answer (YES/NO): YES